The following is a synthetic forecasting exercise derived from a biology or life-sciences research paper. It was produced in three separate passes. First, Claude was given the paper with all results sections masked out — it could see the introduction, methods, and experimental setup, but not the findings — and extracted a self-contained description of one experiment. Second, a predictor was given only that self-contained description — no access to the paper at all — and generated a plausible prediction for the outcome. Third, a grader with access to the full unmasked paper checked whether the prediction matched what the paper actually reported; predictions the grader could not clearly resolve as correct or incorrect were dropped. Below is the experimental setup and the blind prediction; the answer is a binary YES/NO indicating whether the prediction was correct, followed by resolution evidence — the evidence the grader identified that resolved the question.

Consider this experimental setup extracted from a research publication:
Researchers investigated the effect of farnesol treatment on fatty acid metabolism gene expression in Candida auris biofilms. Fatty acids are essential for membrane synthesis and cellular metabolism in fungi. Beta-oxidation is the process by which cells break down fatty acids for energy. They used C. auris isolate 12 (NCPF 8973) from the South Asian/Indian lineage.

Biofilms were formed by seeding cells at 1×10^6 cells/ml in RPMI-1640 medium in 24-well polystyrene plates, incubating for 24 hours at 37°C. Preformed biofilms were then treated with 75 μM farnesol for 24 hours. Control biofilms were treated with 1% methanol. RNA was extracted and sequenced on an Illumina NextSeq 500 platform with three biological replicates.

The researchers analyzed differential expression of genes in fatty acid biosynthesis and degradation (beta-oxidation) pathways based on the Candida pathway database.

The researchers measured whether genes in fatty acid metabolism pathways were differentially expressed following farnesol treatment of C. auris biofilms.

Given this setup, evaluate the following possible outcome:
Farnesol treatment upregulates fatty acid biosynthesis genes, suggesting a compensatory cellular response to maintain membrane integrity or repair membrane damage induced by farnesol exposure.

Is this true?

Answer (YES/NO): NO